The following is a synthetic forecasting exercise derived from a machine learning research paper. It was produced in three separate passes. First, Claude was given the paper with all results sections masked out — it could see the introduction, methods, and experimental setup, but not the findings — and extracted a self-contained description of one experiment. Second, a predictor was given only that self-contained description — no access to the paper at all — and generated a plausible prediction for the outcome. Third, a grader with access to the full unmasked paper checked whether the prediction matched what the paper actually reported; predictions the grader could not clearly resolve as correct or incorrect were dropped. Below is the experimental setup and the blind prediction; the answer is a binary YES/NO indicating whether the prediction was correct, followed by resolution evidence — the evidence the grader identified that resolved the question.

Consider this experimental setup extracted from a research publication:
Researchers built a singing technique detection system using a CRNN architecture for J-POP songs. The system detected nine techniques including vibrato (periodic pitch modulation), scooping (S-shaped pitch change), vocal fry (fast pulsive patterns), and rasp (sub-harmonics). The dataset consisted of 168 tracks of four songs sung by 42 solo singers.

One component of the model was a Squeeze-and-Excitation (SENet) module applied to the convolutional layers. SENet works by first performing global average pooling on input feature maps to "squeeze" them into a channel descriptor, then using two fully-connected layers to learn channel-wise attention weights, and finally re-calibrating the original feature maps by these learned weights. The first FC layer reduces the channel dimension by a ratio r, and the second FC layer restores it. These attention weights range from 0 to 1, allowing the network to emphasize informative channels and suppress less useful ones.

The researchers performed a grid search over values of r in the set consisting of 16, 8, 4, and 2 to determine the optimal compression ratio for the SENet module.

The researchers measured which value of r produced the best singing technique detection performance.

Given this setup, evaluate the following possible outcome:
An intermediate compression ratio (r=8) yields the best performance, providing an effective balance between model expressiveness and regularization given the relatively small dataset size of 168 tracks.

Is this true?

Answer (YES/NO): NO